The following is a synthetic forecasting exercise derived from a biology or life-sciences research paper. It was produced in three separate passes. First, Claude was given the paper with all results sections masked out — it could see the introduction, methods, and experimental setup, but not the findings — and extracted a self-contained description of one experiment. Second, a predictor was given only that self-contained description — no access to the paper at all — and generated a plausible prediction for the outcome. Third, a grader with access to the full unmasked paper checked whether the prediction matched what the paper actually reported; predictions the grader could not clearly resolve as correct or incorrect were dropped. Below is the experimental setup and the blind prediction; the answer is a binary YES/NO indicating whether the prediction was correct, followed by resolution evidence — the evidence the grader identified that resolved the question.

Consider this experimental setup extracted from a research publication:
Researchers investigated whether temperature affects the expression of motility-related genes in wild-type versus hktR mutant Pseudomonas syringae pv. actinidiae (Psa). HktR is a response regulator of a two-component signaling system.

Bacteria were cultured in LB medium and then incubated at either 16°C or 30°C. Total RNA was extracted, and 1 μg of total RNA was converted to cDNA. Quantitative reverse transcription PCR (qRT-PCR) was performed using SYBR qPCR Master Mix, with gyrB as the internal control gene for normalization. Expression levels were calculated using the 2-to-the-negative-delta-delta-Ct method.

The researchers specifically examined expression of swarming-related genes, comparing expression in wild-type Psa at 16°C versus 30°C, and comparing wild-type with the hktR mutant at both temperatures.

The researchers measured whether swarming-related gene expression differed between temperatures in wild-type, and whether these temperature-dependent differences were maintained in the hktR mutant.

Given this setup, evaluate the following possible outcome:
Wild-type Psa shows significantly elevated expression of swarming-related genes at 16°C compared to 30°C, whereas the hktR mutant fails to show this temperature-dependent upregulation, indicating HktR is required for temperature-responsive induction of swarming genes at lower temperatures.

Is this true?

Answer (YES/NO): YES